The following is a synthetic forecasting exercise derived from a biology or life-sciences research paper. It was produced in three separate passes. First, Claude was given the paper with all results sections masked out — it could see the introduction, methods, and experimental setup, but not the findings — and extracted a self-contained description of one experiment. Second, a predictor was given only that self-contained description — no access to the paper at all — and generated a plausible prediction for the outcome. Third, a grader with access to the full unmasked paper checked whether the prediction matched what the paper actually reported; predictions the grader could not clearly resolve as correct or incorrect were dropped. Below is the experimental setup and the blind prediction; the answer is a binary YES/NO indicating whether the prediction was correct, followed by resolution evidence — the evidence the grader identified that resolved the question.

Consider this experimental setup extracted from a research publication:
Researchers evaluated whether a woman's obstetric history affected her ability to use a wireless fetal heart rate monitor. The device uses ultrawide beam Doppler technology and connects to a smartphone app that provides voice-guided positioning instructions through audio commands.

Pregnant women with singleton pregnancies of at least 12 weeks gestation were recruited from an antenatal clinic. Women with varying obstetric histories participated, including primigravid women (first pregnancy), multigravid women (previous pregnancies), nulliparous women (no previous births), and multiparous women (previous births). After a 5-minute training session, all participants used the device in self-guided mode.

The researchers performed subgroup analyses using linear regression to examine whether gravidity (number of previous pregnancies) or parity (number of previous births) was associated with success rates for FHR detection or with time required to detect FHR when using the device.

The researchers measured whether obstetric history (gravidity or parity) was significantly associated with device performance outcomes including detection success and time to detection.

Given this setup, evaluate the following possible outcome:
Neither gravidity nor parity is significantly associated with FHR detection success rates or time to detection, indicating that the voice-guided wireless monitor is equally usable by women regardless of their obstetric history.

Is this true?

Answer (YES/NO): YES